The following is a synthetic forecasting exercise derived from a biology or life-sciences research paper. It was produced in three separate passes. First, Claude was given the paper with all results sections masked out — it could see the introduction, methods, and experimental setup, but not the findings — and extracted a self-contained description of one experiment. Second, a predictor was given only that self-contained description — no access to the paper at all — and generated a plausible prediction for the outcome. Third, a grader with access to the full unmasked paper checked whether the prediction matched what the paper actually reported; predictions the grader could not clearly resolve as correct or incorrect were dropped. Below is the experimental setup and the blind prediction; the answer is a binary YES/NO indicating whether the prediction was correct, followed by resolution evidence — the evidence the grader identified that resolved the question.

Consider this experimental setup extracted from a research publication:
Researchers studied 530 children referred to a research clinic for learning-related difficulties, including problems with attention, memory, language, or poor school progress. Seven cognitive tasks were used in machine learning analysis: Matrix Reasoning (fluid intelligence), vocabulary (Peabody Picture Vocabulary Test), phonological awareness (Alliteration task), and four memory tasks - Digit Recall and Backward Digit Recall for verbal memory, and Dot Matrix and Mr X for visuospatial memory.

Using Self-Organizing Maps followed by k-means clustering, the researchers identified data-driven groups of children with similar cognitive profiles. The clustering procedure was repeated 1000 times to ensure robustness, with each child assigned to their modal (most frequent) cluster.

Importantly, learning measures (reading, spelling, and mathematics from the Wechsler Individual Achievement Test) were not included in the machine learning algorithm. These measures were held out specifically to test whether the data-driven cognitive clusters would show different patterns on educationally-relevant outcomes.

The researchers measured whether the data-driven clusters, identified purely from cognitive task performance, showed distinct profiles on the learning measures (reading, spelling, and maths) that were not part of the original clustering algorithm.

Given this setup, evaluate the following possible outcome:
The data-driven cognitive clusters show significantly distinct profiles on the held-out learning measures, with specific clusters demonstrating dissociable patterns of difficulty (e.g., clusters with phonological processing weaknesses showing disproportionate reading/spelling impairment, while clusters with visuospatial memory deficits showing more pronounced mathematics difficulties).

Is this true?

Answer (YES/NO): NO